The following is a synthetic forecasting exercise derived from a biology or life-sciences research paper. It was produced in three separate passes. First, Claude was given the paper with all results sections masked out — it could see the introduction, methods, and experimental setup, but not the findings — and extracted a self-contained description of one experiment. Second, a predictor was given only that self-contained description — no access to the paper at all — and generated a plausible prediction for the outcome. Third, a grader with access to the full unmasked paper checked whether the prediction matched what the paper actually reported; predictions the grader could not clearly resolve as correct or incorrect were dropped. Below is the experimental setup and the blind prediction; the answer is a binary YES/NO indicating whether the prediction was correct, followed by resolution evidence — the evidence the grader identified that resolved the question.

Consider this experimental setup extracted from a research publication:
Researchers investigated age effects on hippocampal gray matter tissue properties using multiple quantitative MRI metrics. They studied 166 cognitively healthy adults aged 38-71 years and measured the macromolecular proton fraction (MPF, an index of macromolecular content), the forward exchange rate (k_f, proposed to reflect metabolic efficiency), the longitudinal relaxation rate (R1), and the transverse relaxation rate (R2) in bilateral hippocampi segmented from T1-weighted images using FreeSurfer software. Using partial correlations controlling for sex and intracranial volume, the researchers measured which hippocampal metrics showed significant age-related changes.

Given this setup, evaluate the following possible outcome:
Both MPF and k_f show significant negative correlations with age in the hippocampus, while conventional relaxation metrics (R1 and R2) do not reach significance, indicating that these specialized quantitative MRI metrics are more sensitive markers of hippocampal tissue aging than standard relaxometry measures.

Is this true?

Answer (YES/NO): NO